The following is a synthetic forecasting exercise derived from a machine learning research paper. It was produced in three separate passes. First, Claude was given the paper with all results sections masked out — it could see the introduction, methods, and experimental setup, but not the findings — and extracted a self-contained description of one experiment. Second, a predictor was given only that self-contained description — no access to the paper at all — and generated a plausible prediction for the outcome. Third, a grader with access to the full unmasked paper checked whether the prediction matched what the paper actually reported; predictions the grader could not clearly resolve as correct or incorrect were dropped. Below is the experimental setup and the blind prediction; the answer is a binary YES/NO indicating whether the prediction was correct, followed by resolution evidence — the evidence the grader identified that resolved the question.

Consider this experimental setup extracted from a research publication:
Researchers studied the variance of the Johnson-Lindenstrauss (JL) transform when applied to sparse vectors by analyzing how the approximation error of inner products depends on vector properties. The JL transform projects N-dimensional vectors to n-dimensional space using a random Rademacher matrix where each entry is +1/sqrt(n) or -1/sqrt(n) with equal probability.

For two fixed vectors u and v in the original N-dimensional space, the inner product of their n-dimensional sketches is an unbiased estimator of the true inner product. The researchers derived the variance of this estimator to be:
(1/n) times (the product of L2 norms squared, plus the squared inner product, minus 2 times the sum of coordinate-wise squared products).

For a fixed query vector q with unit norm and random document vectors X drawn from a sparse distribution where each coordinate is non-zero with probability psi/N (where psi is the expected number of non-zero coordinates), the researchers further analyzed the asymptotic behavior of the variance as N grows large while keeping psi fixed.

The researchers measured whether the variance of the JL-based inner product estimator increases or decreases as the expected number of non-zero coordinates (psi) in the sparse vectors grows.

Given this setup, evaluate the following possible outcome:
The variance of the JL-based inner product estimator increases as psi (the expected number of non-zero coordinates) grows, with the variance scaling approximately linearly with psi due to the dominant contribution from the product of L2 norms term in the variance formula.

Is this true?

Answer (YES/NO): YES